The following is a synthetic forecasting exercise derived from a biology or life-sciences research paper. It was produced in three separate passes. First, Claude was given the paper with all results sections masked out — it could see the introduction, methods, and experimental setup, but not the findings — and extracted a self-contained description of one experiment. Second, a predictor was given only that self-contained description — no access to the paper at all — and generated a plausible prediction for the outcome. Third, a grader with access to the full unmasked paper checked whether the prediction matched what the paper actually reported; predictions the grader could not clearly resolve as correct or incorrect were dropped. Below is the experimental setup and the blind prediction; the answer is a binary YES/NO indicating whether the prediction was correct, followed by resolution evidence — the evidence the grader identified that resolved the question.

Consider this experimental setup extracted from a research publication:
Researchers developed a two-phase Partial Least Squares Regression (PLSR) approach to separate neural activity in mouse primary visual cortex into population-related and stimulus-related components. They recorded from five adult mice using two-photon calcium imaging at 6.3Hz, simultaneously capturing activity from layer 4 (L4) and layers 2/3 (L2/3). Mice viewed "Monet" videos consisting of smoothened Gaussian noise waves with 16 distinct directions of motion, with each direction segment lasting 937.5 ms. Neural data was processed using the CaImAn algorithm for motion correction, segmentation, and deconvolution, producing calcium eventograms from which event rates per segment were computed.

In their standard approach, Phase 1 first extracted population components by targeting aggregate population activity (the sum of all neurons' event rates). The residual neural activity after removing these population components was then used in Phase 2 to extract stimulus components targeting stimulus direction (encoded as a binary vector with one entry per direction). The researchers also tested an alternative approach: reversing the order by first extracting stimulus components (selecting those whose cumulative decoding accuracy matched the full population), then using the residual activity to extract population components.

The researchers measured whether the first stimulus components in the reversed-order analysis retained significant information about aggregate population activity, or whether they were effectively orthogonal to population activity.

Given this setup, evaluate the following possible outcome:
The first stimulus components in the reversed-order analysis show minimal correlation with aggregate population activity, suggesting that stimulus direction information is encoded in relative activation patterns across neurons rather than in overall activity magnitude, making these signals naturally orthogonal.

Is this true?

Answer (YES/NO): NO